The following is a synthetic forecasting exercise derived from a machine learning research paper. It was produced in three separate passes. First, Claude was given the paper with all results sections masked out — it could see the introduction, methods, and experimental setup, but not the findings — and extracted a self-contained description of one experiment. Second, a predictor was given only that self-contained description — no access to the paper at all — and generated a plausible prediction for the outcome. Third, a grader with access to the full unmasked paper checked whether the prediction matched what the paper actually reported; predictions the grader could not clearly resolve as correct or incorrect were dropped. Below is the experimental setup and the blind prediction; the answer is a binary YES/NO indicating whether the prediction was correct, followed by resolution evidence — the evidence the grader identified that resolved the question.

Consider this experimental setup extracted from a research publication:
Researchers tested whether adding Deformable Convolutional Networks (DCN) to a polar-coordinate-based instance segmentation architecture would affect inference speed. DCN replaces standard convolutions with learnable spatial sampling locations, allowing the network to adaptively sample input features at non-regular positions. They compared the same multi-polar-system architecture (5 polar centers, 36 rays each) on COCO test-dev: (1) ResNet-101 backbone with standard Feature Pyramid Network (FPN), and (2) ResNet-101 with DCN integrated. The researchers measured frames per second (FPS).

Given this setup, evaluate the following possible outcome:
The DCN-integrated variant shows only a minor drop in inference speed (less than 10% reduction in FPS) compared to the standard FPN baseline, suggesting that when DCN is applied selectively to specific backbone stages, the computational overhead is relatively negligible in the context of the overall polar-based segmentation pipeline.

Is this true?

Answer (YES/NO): NO